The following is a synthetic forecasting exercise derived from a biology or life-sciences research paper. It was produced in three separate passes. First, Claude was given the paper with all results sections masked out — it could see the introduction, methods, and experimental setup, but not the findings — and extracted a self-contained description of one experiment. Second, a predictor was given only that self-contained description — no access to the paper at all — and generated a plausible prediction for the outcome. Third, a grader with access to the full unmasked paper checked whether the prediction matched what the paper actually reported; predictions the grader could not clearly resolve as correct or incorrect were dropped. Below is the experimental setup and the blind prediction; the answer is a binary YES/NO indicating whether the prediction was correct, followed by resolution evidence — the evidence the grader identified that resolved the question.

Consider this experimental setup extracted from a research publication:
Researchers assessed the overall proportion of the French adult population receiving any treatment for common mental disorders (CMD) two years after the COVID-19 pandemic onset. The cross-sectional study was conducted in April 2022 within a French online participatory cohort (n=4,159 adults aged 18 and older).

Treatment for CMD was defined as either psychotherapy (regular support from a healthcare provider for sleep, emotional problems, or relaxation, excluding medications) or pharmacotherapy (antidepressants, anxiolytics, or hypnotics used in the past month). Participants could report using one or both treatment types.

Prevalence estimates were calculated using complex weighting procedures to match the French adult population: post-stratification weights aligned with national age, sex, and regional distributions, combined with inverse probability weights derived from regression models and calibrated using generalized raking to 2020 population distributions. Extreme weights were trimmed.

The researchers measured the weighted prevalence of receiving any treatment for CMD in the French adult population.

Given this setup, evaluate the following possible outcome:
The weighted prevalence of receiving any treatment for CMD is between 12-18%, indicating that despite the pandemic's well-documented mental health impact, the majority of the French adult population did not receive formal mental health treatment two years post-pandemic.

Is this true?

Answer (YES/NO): NO